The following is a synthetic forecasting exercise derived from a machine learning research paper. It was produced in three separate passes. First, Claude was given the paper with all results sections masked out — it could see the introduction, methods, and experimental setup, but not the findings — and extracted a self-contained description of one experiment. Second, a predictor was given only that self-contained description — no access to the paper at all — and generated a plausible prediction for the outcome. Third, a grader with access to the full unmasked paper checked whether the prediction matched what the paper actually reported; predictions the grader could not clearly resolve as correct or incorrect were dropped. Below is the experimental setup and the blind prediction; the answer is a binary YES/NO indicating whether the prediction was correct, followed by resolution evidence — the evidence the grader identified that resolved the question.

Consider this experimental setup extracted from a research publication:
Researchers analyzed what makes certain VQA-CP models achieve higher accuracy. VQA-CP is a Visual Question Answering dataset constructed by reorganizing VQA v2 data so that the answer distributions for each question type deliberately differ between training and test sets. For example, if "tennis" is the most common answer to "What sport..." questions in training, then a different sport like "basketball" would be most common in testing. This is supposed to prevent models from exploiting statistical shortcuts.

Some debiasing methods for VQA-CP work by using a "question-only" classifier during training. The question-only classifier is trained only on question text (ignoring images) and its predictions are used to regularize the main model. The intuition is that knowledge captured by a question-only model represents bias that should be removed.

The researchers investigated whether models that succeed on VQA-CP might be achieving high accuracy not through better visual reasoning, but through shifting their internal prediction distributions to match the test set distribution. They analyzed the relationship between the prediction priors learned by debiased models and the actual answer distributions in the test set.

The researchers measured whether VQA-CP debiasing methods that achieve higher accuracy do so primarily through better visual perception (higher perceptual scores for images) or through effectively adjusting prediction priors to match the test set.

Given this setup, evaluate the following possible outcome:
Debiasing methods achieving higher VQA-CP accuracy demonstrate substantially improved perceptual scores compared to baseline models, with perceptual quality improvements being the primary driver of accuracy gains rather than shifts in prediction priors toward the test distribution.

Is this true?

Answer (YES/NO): NO